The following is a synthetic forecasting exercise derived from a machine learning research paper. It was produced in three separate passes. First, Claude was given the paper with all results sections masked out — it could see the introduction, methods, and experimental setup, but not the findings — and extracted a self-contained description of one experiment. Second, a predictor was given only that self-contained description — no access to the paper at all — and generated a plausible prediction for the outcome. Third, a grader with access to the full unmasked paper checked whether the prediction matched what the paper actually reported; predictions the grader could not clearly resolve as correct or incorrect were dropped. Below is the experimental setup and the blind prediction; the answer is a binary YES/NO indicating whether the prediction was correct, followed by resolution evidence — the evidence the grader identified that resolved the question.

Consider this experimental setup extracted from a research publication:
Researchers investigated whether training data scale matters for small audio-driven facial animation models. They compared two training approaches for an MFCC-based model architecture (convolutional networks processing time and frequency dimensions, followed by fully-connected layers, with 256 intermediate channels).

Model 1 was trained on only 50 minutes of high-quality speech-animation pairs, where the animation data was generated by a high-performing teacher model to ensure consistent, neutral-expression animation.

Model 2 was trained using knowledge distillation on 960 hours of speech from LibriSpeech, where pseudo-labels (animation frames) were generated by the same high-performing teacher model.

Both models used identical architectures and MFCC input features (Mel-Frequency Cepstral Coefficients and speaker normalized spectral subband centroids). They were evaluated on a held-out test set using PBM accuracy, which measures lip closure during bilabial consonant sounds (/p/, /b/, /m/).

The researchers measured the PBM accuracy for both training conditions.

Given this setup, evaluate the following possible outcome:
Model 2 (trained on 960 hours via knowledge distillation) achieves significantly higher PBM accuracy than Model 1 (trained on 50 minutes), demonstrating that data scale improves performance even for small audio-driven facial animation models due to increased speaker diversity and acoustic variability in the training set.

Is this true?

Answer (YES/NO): YES